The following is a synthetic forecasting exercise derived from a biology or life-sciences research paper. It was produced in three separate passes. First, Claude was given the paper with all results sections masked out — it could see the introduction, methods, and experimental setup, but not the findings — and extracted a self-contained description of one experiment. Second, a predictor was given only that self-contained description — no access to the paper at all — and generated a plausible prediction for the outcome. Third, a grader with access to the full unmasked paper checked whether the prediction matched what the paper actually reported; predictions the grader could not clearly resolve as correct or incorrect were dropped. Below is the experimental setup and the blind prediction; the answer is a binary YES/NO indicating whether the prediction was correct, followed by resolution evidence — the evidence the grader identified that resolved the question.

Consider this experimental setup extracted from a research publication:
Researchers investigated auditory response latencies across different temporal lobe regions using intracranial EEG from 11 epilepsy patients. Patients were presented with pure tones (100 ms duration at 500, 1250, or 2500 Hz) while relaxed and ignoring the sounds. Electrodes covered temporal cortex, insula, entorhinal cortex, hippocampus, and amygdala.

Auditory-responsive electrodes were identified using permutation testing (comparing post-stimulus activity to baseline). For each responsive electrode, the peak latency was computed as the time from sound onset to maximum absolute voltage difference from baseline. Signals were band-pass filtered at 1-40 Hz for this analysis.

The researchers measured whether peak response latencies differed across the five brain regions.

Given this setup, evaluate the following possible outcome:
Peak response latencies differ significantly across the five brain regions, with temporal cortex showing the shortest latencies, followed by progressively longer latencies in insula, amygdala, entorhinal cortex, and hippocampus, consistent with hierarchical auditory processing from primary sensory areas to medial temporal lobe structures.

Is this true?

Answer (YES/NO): NO